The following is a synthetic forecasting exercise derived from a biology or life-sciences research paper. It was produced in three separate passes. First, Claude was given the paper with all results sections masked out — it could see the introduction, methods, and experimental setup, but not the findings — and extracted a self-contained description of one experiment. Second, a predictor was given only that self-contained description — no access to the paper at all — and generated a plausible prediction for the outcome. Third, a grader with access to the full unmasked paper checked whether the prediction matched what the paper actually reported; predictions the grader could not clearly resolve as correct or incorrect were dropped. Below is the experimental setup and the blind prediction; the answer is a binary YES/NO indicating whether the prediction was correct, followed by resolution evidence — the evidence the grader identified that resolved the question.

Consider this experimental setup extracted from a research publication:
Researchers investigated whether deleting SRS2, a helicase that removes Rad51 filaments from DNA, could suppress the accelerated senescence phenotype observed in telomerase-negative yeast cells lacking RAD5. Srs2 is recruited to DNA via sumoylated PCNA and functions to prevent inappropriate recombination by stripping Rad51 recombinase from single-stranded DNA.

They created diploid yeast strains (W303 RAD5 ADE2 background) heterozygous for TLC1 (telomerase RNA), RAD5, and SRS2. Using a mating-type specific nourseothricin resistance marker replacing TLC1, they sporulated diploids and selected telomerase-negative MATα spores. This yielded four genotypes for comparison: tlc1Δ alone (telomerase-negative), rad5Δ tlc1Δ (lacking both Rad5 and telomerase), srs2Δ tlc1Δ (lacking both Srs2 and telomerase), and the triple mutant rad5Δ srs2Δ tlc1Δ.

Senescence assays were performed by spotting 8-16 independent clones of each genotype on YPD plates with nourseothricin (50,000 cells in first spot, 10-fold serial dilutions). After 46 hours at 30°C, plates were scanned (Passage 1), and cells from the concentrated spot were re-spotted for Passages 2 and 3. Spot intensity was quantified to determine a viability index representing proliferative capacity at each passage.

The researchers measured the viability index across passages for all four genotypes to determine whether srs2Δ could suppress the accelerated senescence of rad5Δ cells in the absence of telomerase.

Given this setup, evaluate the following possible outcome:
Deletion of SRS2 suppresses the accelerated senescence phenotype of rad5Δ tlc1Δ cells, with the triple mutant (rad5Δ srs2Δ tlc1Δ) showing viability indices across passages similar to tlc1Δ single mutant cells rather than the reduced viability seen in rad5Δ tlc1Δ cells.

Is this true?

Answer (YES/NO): YES